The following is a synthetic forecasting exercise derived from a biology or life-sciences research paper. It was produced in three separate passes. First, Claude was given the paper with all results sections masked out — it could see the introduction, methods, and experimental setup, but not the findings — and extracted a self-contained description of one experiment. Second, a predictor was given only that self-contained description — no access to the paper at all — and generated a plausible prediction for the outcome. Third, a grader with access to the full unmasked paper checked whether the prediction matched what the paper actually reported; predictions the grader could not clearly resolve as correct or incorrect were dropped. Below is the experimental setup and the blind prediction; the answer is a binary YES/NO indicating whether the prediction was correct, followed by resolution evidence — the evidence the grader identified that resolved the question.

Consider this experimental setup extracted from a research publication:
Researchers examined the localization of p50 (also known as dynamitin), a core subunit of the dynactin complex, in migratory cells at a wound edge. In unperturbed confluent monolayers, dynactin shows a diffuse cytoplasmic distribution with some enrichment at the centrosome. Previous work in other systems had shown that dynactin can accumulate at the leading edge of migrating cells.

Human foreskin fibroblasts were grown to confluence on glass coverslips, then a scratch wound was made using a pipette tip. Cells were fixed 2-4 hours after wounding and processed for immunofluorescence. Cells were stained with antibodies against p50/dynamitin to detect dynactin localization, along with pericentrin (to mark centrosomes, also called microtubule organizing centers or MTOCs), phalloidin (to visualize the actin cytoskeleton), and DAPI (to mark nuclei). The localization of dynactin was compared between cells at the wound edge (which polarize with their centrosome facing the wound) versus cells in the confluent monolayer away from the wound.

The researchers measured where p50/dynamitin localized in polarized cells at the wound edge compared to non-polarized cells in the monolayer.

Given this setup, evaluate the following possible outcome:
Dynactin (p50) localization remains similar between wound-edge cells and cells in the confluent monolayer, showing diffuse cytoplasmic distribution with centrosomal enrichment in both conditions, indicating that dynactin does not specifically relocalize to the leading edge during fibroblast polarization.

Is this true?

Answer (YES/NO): NO